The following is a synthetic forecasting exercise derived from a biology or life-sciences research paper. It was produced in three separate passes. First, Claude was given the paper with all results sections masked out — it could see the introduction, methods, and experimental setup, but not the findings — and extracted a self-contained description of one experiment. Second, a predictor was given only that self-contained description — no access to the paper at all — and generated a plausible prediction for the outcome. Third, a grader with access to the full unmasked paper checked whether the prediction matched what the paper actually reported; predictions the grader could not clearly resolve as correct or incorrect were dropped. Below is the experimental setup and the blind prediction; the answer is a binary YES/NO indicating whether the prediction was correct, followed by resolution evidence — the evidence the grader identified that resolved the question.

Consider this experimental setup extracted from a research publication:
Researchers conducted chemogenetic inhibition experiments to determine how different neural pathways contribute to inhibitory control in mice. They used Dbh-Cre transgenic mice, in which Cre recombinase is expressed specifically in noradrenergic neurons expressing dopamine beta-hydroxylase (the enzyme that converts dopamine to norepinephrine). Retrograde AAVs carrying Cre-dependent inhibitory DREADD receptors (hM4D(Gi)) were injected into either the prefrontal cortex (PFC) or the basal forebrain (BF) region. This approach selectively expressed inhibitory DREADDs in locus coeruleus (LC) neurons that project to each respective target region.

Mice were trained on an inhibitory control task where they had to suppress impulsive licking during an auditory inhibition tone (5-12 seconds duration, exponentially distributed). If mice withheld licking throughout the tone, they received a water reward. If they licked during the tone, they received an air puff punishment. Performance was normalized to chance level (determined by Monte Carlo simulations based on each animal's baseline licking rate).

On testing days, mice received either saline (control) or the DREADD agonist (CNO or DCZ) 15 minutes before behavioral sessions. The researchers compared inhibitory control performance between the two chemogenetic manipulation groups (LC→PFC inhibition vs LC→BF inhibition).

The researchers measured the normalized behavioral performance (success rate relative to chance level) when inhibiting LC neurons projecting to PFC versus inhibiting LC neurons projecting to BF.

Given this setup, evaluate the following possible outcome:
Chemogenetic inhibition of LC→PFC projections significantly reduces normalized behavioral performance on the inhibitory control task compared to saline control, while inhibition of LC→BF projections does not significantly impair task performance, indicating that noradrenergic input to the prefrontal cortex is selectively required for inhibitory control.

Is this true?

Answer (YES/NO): NO